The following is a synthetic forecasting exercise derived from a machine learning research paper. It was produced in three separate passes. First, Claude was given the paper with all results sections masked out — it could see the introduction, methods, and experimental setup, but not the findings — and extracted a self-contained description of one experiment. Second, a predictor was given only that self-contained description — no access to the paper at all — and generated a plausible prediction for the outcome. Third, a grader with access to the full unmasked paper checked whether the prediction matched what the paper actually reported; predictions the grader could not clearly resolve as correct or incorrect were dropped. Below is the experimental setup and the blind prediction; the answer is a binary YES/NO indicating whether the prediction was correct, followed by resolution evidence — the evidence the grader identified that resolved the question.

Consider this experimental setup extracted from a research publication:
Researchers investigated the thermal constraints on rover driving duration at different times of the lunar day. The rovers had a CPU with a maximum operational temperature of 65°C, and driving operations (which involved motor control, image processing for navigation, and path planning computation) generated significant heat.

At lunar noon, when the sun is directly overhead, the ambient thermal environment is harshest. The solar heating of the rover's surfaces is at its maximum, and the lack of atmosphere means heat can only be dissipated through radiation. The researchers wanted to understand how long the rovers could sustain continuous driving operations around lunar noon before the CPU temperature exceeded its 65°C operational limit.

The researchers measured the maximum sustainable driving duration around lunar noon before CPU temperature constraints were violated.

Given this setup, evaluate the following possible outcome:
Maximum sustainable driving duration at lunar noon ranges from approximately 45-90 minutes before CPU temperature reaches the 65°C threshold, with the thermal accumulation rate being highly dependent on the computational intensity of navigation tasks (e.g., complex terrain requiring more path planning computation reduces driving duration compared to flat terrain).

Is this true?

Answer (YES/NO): NO